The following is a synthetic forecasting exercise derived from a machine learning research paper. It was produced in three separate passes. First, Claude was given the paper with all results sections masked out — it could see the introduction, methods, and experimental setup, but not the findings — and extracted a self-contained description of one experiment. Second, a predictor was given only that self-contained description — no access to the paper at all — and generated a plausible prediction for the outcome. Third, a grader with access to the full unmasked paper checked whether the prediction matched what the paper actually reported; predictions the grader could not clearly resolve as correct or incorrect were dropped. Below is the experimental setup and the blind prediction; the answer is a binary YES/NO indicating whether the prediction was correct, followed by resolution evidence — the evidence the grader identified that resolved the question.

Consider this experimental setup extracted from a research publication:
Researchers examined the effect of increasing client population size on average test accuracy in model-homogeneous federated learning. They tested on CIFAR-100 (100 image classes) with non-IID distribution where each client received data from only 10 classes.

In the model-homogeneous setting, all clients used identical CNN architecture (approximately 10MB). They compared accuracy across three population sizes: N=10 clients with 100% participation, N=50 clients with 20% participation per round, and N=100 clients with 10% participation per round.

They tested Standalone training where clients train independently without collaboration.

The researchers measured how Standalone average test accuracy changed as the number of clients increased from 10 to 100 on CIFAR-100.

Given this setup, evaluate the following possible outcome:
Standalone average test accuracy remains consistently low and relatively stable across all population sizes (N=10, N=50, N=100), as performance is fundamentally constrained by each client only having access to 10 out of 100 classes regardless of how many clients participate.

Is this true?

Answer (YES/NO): NO